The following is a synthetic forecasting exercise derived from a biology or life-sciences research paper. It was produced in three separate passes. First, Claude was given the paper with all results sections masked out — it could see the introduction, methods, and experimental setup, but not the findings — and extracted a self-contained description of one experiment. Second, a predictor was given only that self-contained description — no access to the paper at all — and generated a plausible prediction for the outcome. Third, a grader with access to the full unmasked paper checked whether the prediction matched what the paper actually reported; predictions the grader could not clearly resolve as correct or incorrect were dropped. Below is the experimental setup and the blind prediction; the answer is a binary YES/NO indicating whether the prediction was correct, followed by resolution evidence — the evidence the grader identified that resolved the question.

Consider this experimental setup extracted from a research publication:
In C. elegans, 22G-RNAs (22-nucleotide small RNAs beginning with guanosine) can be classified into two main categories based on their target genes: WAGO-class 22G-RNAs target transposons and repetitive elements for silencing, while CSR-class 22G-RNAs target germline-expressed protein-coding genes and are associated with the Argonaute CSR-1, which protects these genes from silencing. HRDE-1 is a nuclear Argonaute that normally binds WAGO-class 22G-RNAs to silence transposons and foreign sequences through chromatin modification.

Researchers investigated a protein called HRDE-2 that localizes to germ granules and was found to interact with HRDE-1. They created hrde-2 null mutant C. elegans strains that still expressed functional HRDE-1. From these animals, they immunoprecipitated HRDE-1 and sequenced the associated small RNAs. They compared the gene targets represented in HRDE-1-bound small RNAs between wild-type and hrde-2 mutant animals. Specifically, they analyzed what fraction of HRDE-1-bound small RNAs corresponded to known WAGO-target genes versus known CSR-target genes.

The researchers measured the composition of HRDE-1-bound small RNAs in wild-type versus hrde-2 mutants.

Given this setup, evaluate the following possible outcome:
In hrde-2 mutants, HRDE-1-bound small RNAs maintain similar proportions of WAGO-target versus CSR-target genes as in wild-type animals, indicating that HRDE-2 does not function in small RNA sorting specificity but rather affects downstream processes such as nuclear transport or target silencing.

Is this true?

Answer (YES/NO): NO